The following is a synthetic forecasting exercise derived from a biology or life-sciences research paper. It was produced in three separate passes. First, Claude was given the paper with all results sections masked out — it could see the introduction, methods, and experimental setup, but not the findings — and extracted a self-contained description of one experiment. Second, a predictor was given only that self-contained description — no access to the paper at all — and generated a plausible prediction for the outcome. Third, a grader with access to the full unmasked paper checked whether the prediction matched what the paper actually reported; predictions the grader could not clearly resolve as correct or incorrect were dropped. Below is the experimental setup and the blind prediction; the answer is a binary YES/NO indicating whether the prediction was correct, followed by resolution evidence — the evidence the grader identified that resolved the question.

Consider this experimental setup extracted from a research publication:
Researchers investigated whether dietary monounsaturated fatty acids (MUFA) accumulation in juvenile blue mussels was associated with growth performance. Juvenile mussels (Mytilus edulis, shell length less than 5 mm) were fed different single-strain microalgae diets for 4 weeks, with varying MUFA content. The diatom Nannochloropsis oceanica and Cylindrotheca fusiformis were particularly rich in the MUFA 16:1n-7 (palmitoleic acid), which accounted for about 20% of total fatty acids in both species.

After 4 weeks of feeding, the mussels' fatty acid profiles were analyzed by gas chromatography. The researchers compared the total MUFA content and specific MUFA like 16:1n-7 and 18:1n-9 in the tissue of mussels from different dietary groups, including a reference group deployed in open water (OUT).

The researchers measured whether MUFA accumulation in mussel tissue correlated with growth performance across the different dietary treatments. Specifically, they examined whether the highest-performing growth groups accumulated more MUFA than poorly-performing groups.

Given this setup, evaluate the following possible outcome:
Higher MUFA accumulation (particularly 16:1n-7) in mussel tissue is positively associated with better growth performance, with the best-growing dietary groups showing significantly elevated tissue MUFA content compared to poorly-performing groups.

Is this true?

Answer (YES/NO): NO